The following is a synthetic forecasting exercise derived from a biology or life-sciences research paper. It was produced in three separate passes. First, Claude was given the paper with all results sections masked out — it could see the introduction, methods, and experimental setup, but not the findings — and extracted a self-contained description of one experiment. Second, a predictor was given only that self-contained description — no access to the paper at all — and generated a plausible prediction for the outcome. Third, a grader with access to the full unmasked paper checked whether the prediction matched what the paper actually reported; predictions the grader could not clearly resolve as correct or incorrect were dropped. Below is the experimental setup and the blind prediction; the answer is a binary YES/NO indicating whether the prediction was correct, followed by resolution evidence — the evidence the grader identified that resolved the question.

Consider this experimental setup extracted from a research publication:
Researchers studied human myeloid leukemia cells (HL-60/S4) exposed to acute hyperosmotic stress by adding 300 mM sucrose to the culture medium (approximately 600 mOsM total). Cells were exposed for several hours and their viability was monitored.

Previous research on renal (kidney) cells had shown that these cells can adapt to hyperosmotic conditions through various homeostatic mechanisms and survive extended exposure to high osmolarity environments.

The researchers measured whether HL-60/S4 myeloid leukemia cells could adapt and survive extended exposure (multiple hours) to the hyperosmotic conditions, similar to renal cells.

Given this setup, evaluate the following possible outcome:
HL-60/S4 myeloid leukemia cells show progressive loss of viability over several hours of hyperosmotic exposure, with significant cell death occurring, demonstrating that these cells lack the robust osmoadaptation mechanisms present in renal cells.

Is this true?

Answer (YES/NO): YES